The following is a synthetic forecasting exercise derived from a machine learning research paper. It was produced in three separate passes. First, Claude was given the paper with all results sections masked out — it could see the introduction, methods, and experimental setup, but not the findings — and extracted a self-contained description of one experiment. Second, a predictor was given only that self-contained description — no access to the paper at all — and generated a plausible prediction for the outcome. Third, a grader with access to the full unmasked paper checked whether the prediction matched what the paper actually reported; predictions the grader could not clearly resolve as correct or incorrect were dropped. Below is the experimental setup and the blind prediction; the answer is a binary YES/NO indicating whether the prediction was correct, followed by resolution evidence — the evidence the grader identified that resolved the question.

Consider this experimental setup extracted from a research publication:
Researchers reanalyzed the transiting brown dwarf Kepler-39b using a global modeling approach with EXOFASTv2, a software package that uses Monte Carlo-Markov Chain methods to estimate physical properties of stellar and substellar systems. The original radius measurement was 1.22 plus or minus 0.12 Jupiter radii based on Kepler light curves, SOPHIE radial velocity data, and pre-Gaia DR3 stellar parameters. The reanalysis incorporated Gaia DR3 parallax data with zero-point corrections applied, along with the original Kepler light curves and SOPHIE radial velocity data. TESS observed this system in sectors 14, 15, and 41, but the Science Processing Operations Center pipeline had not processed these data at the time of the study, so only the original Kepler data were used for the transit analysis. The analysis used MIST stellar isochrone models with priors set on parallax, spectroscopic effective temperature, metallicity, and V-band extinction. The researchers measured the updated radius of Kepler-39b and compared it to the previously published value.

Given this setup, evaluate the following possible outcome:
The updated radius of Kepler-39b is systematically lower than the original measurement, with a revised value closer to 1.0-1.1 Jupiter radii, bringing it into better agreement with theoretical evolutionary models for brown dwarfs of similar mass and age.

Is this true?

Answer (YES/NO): YES